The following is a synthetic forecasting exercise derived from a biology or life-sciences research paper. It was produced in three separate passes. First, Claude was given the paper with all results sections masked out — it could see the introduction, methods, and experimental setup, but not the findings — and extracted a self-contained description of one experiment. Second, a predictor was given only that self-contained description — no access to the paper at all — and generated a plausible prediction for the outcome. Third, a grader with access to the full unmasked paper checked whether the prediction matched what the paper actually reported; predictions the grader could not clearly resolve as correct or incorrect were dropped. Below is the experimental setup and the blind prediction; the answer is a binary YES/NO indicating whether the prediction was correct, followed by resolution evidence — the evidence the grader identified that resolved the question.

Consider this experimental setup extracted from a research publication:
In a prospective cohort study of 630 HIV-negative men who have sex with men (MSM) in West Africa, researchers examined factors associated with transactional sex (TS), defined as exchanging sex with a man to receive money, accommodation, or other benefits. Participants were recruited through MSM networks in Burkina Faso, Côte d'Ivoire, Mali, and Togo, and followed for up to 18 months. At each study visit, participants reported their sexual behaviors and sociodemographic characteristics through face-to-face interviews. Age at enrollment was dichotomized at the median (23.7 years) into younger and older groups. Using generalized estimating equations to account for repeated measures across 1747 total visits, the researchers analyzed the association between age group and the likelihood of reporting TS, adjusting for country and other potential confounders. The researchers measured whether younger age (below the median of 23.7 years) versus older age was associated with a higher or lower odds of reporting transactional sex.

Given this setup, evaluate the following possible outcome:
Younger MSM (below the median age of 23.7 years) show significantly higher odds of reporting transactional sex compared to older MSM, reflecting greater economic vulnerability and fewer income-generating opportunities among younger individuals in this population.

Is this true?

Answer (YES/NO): YES